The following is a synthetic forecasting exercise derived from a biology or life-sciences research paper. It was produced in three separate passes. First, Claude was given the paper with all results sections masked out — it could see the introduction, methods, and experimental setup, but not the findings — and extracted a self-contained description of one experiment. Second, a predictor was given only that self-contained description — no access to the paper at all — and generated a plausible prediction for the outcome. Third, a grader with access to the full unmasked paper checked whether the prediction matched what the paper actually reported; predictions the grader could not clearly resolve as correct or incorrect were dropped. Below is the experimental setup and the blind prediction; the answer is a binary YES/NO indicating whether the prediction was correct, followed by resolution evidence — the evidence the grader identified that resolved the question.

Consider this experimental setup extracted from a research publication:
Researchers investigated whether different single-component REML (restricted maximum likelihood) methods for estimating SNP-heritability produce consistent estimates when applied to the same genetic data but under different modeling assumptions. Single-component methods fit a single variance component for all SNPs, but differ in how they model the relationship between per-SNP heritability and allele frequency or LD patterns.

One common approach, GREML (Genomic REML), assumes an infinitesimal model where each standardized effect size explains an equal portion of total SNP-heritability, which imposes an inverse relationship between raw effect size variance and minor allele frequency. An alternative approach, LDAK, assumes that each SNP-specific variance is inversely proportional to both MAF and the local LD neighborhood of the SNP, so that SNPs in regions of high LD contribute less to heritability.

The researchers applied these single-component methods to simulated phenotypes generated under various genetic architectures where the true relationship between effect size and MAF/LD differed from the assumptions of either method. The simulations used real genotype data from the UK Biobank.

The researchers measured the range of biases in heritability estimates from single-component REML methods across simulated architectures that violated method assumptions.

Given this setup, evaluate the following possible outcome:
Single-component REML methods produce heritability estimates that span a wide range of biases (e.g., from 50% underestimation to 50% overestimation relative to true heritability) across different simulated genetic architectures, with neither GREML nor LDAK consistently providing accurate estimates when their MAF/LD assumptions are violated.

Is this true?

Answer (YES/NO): NO